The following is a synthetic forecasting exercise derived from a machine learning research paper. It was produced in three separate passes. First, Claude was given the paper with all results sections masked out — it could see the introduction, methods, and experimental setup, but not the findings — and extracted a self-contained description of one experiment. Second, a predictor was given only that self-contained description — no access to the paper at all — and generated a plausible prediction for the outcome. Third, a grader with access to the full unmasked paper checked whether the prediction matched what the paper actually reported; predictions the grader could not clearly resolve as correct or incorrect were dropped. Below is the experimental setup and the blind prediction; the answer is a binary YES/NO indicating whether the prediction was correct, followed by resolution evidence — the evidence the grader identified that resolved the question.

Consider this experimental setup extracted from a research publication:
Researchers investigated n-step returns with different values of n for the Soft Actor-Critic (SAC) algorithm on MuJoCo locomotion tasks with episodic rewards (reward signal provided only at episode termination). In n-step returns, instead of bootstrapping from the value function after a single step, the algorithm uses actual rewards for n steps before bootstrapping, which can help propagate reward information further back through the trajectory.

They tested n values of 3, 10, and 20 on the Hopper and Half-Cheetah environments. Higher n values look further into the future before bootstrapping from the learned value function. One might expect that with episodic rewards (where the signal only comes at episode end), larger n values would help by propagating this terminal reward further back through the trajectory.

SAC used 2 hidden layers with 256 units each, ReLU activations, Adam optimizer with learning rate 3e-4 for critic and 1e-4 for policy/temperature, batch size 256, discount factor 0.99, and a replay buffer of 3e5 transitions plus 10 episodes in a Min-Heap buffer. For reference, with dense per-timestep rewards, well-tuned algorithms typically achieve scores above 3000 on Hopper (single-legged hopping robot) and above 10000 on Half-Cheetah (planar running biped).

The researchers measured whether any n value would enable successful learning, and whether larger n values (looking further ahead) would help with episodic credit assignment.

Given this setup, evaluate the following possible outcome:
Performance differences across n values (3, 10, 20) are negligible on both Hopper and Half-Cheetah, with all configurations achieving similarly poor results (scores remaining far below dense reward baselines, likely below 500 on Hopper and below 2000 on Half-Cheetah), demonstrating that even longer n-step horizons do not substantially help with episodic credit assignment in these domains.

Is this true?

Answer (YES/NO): NO